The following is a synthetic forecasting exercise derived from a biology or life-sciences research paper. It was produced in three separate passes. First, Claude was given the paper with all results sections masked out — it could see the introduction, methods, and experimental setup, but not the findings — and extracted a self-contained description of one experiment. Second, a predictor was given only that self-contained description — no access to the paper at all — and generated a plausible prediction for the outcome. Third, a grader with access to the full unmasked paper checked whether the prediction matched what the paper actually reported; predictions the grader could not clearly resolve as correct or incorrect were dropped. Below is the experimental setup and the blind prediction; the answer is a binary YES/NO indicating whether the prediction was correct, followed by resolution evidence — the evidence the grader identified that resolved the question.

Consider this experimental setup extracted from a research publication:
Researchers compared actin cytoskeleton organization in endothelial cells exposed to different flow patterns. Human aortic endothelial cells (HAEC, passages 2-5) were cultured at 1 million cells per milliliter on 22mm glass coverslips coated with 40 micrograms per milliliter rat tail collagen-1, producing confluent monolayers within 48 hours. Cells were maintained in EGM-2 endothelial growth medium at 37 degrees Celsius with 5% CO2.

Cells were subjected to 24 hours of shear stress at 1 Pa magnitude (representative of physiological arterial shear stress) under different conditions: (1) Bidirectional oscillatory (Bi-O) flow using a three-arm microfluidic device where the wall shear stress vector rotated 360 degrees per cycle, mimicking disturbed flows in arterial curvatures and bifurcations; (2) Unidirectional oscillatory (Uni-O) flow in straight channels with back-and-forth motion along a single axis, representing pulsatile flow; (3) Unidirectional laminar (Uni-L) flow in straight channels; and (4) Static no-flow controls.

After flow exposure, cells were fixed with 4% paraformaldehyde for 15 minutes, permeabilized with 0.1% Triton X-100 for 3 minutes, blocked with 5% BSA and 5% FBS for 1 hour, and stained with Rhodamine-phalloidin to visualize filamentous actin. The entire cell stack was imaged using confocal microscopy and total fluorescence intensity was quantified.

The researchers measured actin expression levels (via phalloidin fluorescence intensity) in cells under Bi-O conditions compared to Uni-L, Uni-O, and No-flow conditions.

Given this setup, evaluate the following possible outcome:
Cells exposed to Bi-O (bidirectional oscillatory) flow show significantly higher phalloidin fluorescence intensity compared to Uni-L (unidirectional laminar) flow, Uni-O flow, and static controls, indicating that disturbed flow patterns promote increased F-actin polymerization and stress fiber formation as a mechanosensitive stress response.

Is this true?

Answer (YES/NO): YES